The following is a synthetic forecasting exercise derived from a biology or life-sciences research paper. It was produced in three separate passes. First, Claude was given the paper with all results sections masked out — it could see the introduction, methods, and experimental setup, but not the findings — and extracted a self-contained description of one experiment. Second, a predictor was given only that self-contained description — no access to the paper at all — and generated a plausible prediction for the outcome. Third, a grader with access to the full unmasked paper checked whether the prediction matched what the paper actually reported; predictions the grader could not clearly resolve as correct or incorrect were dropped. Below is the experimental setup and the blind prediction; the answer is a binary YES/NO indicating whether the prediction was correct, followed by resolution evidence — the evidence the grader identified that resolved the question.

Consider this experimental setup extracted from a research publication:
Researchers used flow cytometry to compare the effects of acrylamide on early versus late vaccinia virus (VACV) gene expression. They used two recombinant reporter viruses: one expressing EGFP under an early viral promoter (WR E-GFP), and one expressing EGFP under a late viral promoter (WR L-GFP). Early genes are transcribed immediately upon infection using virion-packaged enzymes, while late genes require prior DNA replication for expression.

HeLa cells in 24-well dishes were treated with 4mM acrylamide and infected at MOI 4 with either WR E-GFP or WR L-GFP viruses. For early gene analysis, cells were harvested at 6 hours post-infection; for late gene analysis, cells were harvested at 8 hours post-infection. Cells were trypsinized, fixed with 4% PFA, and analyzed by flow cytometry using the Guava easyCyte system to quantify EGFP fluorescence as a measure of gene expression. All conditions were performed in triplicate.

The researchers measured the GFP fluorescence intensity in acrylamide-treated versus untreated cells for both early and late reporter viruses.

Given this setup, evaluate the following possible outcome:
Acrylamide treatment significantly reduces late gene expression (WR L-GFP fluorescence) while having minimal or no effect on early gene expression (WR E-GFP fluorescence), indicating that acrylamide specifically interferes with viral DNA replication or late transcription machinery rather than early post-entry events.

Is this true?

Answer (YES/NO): YES